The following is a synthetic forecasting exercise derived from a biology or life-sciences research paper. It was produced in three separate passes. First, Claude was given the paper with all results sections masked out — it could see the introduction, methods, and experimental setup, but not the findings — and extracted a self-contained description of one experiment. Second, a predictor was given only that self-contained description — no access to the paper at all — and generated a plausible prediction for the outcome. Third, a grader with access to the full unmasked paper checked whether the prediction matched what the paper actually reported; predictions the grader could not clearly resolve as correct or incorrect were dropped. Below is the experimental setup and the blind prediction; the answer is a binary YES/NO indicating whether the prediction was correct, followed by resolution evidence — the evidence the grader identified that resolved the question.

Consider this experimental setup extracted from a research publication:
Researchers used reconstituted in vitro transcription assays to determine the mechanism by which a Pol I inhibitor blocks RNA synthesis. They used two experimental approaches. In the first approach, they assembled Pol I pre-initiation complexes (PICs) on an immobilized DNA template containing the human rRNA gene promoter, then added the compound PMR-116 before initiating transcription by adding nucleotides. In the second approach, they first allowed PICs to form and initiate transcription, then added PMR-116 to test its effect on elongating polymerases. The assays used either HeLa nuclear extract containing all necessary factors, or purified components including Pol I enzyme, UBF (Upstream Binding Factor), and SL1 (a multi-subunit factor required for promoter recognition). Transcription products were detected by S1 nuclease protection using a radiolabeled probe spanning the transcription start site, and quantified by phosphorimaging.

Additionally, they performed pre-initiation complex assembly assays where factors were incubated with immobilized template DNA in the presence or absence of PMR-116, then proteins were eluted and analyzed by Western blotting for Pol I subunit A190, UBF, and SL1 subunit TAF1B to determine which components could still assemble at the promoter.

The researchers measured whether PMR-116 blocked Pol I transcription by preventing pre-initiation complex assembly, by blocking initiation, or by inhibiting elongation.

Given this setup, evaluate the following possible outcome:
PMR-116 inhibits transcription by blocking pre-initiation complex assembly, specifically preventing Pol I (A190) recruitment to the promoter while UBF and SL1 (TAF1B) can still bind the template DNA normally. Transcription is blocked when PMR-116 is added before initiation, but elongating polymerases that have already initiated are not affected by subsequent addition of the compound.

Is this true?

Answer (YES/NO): NO